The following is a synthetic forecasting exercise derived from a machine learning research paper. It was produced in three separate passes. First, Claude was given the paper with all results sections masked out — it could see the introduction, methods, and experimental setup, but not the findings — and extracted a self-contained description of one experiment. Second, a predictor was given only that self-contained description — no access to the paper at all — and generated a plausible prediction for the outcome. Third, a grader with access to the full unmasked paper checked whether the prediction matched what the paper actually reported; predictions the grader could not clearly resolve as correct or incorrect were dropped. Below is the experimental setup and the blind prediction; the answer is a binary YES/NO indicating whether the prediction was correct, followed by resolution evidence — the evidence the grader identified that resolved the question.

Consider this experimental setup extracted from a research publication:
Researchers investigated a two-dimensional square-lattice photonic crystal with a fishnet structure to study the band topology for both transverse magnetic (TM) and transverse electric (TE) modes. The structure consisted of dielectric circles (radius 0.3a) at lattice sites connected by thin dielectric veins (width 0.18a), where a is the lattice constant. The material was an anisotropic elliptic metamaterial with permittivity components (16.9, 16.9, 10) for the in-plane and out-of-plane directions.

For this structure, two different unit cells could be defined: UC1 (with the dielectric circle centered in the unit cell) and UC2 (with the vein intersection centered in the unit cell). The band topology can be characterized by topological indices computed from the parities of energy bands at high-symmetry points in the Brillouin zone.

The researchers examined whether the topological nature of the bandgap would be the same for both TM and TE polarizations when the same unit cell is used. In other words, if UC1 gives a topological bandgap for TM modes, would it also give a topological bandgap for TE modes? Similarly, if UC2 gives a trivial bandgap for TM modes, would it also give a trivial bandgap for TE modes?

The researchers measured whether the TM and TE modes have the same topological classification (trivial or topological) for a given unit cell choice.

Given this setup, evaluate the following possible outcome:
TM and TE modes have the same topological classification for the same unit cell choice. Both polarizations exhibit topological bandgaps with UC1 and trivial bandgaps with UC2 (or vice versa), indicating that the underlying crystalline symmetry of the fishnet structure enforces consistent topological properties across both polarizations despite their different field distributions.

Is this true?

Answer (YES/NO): NO